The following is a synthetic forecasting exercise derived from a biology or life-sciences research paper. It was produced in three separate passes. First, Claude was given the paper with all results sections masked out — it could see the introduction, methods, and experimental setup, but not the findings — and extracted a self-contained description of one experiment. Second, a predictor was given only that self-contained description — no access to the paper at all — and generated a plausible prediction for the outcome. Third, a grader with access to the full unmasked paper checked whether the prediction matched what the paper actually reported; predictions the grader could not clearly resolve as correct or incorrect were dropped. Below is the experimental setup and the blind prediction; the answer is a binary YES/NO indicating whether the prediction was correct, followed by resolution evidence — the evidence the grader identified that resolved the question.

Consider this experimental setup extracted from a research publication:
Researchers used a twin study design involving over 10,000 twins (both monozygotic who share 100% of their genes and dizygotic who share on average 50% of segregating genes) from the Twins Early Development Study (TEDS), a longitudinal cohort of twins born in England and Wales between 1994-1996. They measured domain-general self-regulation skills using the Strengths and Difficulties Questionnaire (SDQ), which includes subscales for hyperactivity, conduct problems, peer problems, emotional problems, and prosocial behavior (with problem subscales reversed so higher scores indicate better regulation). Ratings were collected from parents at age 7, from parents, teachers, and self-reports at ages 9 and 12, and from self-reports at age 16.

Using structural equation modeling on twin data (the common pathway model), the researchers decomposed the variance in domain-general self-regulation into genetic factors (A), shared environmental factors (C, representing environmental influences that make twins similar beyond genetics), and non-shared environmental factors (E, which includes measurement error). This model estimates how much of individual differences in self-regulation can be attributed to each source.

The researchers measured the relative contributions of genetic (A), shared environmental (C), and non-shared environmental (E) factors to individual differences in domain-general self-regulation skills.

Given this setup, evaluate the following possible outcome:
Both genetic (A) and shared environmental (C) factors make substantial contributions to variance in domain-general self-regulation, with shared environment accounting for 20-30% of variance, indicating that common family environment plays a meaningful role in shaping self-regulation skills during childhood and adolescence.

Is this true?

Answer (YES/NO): NO